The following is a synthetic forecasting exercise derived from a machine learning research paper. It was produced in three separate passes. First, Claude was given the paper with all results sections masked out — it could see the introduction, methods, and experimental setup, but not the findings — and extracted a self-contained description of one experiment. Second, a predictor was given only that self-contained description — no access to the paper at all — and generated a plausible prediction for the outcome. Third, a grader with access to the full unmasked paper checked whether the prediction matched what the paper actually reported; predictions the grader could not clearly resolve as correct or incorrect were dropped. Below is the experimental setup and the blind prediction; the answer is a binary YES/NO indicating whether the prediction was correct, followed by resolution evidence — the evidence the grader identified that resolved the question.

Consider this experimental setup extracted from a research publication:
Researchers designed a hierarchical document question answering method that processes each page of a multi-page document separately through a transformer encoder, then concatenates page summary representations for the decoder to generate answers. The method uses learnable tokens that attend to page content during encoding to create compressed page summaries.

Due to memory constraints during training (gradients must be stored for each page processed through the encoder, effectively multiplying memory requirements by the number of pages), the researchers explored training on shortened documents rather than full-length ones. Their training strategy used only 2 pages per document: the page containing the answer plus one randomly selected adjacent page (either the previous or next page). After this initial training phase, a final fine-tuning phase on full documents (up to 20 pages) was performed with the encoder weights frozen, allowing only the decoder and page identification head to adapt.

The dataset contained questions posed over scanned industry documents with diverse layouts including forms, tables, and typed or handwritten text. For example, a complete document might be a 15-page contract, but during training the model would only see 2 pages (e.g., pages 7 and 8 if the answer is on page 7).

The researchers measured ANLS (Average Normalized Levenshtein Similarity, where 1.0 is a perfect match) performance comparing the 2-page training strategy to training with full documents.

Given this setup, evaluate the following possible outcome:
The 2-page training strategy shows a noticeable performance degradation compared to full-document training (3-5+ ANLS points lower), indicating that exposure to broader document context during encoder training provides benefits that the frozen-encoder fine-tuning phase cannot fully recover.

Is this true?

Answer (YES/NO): NO